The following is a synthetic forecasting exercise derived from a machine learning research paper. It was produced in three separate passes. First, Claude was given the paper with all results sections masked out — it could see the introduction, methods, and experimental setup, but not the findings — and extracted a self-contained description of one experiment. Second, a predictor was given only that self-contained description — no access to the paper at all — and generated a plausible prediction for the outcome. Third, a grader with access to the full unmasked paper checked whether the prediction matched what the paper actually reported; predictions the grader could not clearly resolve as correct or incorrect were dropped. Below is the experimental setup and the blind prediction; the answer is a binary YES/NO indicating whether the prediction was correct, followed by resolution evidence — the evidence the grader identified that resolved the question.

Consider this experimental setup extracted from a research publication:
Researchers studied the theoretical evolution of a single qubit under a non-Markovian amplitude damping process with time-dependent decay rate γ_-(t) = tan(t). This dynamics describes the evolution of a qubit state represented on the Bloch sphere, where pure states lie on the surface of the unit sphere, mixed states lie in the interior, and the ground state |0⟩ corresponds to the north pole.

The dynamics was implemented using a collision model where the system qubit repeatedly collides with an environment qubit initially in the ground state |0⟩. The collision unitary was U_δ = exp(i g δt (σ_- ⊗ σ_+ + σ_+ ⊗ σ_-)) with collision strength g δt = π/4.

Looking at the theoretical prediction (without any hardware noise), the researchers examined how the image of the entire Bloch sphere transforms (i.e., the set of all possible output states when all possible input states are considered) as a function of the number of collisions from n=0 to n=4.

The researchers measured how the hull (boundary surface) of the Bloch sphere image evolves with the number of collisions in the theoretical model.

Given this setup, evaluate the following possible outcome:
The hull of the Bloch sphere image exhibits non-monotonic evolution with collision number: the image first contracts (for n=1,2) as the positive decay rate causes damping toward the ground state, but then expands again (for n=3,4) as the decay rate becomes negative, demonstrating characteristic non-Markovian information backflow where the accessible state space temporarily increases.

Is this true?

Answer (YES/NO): YES